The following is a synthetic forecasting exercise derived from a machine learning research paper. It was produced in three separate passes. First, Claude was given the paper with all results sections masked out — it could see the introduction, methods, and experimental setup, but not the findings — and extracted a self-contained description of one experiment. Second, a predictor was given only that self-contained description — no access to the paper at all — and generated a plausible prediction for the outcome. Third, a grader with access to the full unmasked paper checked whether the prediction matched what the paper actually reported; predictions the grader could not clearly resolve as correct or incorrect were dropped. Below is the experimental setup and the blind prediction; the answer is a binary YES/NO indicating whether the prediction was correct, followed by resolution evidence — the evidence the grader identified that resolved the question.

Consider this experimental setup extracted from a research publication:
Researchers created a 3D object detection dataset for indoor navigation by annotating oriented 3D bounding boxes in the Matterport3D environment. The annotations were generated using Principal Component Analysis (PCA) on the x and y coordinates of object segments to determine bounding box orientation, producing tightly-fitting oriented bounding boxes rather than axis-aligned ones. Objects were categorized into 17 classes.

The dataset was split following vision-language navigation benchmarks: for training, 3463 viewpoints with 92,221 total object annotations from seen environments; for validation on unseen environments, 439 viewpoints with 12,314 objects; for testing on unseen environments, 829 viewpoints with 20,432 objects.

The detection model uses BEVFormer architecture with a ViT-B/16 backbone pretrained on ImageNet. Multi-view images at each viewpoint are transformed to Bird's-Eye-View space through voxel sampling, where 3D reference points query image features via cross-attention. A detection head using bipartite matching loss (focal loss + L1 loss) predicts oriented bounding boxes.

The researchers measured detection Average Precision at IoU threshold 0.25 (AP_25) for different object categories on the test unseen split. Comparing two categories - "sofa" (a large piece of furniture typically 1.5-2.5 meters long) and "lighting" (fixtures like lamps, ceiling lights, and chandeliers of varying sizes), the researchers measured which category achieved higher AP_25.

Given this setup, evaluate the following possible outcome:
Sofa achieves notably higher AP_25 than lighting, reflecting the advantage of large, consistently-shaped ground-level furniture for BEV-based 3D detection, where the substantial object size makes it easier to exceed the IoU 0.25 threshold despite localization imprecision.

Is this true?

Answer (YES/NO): YES